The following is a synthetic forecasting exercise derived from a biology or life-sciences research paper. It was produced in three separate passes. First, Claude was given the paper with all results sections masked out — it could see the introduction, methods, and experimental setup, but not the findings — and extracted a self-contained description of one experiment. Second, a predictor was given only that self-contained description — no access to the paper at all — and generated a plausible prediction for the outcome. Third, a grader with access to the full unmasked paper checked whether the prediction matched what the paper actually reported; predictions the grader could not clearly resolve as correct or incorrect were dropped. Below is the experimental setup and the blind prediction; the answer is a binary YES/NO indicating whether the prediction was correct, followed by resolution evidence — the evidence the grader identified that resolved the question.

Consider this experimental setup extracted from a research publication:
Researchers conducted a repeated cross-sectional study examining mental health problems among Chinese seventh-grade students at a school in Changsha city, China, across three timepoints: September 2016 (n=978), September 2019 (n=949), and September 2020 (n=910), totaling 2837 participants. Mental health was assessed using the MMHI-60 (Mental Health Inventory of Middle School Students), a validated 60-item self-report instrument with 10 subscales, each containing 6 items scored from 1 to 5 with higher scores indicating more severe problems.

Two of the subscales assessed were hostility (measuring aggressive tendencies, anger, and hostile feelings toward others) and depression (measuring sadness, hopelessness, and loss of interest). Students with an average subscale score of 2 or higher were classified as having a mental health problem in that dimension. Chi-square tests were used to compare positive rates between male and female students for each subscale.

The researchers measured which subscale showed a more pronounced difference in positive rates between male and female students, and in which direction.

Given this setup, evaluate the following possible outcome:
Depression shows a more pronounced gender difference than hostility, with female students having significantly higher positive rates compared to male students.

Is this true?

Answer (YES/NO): YES